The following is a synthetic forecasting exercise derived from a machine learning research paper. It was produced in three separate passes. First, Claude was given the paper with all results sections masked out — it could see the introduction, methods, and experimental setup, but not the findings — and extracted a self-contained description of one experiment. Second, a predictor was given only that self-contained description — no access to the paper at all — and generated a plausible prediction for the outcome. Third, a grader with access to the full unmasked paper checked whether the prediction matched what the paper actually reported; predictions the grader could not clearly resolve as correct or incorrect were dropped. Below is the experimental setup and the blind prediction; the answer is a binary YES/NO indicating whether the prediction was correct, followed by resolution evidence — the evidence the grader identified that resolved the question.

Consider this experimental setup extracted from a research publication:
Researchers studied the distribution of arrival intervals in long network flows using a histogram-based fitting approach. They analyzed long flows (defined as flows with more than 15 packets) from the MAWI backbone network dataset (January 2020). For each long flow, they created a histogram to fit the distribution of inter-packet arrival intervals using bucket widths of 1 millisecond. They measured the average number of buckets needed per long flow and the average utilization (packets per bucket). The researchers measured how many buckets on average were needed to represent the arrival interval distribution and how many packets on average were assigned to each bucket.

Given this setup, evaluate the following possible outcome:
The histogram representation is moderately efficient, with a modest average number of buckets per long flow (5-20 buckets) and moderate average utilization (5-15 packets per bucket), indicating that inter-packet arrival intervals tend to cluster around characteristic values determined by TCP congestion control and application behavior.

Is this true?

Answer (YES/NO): NO